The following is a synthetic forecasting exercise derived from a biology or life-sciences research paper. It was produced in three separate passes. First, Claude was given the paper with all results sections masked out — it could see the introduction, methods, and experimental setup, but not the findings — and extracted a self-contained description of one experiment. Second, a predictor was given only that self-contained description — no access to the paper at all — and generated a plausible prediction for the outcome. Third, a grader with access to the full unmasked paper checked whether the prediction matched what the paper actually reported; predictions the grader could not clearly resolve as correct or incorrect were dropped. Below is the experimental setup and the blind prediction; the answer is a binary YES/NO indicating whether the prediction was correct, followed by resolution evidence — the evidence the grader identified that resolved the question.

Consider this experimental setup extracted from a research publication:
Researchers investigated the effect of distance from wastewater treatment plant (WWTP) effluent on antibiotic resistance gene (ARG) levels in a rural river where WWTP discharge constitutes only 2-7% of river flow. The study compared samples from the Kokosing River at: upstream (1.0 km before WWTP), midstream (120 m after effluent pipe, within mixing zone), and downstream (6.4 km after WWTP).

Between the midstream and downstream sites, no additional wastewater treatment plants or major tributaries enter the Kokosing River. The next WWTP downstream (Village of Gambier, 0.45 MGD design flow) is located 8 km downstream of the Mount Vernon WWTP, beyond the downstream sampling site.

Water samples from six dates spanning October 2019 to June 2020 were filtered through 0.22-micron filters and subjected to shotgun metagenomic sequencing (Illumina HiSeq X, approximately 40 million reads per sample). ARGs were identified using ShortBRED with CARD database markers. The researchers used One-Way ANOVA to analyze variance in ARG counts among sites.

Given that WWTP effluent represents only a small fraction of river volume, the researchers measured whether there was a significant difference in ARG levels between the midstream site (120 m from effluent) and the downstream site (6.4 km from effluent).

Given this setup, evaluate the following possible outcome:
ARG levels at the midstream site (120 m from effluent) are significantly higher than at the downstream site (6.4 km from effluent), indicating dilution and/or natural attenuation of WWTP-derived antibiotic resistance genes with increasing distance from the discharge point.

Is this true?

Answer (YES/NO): YES